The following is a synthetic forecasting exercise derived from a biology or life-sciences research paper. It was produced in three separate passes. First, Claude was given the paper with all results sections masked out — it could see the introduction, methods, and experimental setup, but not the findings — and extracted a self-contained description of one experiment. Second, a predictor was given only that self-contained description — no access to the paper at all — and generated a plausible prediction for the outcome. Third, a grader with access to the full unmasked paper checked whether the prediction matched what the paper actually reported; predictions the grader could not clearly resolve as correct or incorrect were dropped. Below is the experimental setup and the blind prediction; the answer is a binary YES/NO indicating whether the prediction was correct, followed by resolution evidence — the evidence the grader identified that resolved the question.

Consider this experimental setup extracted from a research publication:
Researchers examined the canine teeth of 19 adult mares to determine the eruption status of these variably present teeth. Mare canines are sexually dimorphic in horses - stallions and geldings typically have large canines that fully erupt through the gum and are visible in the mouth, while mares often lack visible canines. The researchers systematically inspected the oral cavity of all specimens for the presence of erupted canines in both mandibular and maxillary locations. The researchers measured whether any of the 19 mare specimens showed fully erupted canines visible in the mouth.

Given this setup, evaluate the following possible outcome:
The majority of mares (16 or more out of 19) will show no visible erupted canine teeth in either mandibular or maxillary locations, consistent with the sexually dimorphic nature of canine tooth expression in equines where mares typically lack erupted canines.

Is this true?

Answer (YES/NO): YES